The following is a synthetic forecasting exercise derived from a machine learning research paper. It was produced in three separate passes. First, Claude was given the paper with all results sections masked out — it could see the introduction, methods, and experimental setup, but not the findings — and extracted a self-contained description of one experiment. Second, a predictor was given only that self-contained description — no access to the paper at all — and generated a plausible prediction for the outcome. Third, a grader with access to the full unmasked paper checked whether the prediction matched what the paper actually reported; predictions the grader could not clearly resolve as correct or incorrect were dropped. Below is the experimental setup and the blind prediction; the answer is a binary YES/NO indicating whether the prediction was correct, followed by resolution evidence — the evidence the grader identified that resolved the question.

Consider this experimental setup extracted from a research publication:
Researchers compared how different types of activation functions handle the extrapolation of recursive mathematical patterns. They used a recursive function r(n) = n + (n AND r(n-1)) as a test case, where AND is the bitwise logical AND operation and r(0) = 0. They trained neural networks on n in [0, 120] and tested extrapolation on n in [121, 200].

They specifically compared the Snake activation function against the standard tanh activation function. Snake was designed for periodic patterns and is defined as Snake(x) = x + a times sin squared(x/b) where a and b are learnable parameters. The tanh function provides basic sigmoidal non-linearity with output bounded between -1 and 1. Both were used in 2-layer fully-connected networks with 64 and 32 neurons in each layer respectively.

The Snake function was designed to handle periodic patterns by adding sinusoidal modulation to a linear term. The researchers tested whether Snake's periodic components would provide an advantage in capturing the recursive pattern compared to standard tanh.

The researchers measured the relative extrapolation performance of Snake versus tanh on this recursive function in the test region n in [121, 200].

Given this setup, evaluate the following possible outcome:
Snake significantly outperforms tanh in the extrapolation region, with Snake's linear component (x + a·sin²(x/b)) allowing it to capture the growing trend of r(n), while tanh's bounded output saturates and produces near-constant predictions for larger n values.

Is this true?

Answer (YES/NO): NO